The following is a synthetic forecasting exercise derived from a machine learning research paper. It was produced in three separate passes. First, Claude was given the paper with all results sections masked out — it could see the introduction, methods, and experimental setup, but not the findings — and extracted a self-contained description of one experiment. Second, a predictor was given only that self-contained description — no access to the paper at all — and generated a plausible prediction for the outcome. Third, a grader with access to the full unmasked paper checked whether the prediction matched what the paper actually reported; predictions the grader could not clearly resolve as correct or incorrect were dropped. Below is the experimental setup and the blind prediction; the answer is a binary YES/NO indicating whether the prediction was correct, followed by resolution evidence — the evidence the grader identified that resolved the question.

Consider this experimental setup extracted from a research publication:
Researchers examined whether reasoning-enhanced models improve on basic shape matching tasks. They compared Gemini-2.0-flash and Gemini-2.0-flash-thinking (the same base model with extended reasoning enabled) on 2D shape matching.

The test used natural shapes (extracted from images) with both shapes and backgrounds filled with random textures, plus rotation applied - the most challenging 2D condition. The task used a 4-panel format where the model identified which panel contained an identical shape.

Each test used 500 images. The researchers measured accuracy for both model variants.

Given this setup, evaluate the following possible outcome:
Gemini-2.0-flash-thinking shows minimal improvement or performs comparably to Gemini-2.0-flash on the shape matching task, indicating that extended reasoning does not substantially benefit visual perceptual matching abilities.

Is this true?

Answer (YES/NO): NO